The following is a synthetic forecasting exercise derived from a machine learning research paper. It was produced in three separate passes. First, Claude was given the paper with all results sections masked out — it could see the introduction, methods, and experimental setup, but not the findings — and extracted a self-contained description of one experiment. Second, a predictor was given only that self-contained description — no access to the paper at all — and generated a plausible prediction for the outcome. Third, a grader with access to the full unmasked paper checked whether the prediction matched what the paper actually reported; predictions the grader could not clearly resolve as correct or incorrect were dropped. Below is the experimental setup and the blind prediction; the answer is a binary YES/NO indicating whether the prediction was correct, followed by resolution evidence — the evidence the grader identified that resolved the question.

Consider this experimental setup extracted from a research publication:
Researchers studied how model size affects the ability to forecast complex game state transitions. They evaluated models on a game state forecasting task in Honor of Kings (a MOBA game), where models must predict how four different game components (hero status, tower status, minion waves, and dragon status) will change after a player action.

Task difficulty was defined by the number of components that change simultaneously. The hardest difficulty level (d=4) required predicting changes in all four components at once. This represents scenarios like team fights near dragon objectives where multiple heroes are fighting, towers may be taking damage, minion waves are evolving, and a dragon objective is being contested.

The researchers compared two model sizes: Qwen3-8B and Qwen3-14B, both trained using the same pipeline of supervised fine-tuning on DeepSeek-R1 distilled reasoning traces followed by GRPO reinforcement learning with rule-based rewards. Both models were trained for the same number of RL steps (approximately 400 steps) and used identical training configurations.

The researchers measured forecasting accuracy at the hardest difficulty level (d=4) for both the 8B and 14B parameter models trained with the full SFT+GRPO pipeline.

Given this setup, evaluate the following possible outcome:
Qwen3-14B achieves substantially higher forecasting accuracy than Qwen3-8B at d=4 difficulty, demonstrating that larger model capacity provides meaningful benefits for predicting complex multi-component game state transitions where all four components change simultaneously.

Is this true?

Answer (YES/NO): NO